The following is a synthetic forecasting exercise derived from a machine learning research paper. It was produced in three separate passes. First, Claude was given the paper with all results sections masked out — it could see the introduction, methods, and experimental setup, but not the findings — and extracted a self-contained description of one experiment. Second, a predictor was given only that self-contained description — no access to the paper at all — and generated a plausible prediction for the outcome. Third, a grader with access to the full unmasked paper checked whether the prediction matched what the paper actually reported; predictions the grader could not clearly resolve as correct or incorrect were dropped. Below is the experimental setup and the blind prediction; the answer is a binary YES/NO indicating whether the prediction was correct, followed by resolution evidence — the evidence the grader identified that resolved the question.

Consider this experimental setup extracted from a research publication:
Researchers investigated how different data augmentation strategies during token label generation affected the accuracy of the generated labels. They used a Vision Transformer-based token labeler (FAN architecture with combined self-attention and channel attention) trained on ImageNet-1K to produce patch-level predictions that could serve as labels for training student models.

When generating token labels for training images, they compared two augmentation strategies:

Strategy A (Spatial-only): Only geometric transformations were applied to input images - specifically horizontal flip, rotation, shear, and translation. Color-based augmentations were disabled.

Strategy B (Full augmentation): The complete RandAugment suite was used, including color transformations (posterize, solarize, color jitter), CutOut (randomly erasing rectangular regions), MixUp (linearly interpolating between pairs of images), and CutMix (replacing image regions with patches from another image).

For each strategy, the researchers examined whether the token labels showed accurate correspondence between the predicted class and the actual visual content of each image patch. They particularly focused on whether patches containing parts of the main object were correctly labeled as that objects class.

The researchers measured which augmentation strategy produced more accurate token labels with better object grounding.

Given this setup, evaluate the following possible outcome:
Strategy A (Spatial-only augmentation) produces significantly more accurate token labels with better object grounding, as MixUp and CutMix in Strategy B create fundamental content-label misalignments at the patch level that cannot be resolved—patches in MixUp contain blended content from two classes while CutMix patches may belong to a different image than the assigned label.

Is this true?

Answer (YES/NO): YES